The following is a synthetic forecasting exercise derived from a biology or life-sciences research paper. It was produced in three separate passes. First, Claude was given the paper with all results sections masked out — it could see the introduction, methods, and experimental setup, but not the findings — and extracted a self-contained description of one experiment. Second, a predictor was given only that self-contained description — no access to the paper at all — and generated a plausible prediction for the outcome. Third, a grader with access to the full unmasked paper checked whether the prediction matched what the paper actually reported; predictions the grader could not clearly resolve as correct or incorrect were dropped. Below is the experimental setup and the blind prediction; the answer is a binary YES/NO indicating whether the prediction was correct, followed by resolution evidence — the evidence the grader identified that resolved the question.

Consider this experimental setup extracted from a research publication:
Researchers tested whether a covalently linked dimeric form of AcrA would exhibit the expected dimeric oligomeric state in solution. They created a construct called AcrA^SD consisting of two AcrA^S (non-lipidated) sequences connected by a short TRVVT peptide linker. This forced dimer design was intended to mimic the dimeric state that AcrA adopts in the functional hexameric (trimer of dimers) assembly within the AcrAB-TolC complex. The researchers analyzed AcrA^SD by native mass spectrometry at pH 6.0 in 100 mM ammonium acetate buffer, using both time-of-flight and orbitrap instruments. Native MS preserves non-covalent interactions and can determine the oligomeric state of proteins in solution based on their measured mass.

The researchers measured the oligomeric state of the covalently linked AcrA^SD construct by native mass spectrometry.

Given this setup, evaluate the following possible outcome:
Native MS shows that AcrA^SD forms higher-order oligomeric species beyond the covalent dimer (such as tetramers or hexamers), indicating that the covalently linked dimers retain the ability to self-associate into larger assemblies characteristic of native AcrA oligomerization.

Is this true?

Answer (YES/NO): NO